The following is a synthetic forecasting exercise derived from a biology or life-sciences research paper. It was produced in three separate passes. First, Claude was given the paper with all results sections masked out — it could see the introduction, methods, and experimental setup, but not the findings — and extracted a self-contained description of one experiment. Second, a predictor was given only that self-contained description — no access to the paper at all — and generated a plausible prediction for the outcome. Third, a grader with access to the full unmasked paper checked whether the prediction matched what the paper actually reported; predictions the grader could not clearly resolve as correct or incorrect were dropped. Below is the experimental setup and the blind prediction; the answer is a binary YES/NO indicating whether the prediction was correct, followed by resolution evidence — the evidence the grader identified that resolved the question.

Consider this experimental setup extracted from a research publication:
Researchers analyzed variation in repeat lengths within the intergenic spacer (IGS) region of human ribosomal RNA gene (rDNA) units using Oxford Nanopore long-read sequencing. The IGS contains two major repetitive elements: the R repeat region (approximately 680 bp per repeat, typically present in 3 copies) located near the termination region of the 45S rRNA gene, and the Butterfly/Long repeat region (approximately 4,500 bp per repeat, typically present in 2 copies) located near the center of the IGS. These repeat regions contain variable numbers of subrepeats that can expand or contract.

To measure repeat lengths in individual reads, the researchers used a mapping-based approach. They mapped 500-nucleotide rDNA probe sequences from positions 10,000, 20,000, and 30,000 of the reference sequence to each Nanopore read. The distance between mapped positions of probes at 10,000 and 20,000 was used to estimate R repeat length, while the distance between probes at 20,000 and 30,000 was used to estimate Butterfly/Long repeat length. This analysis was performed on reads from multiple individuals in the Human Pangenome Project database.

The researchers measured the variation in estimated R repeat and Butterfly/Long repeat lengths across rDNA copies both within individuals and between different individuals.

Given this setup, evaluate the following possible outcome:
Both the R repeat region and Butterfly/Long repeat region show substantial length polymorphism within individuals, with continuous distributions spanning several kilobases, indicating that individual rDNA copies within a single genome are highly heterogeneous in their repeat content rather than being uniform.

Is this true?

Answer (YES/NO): NO